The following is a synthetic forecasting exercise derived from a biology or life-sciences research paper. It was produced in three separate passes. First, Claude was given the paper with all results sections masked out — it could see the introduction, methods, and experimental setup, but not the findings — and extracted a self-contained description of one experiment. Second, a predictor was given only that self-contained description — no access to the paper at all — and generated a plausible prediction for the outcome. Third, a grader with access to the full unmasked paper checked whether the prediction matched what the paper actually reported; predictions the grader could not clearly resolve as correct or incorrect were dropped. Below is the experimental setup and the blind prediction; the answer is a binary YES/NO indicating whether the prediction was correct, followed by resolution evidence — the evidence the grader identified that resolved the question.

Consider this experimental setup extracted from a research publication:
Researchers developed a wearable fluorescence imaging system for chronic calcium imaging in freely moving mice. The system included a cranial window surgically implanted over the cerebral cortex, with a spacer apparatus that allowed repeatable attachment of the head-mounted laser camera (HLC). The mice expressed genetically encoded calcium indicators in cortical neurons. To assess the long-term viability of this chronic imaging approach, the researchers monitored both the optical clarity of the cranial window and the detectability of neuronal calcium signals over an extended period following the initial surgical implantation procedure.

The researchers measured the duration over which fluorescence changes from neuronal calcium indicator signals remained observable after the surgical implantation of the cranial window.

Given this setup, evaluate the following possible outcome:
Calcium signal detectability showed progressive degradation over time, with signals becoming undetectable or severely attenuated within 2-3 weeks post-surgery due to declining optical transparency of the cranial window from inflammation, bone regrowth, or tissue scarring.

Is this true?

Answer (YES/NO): NO